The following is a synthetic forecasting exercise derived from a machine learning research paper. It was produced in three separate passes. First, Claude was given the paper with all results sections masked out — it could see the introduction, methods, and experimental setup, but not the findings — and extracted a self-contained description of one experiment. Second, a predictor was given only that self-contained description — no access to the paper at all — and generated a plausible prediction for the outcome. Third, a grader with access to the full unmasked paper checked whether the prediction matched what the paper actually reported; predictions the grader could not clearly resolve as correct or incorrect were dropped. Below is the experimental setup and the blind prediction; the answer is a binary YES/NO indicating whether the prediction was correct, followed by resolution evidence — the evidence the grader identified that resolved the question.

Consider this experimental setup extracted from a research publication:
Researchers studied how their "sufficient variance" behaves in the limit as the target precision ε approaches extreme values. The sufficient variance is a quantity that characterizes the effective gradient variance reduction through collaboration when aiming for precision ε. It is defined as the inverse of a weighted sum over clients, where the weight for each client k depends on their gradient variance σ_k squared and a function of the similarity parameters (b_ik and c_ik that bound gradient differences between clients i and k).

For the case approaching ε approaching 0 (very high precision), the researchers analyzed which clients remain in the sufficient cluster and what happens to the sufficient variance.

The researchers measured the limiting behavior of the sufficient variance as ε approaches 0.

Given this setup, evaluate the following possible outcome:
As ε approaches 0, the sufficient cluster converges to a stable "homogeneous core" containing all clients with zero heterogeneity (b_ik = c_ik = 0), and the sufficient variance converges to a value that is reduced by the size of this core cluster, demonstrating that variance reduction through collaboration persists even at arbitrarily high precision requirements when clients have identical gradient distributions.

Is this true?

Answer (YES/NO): NO